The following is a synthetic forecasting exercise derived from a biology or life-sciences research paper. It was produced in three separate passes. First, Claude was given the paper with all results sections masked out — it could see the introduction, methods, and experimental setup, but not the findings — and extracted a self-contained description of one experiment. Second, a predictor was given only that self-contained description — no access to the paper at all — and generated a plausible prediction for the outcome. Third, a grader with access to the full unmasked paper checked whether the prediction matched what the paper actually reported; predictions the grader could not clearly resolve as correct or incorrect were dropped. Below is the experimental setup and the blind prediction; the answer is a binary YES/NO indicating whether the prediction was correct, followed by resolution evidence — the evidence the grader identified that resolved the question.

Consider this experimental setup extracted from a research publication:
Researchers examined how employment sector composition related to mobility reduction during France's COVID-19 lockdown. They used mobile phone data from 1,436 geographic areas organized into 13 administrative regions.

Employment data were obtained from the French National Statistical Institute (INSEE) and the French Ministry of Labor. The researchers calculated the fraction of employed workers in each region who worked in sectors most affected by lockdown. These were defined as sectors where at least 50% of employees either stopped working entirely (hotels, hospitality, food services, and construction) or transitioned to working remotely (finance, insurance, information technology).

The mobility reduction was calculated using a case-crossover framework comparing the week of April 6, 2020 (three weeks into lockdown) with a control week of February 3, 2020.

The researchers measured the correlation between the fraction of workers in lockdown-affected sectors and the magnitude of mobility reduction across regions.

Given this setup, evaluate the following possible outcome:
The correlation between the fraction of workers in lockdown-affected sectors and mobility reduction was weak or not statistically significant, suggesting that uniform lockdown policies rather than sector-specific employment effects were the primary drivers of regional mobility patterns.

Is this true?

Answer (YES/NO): NO